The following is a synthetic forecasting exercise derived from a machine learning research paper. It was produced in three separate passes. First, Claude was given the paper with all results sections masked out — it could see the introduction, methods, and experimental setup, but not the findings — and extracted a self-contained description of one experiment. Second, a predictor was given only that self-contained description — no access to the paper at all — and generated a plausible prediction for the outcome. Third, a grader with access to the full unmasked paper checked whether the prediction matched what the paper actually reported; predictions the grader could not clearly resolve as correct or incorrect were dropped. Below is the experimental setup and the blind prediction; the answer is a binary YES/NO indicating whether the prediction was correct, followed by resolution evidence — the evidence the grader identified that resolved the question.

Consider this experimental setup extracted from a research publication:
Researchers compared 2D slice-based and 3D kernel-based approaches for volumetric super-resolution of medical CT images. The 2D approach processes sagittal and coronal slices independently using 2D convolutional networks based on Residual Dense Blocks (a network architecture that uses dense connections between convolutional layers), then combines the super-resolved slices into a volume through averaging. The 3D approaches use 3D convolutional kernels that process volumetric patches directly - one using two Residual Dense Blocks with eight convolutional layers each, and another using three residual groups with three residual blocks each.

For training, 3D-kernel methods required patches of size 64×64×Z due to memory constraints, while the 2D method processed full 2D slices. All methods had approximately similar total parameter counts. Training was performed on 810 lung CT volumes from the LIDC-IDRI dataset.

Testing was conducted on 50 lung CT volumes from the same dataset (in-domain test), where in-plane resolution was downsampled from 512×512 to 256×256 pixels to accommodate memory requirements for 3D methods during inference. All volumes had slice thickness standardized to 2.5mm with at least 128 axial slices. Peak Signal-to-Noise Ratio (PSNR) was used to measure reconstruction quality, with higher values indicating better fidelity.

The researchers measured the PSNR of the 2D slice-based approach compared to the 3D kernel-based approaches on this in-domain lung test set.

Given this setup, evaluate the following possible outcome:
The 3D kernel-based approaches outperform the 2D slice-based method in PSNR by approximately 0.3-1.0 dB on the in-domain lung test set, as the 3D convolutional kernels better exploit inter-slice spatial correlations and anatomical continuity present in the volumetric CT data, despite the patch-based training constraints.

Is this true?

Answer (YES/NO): NO